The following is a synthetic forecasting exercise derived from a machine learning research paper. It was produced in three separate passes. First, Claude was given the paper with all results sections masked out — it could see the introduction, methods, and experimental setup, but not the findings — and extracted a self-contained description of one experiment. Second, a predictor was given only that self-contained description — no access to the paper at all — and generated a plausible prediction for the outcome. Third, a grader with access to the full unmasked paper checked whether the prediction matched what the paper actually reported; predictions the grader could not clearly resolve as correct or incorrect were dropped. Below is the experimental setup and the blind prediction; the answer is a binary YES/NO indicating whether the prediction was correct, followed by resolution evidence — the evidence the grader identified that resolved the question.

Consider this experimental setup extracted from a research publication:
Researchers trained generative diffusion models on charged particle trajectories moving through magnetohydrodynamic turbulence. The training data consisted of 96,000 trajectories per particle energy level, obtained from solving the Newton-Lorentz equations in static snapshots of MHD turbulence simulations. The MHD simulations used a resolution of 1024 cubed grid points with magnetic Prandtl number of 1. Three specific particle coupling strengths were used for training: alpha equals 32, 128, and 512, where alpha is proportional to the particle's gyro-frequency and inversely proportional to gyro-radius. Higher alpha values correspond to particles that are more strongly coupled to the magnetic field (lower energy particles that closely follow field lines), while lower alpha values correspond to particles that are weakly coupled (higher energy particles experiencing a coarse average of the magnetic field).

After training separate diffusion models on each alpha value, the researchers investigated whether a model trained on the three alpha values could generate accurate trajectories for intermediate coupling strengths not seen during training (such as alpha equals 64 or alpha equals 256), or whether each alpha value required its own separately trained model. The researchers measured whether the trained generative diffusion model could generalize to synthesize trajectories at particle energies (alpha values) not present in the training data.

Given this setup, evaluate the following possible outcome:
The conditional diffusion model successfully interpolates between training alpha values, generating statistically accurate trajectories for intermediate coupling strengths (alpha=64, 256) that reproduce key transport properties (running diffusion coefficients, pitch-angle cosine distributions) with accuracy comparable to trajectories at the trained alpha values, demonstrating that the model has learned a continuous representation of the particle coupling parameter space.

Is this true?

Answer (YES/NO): NO